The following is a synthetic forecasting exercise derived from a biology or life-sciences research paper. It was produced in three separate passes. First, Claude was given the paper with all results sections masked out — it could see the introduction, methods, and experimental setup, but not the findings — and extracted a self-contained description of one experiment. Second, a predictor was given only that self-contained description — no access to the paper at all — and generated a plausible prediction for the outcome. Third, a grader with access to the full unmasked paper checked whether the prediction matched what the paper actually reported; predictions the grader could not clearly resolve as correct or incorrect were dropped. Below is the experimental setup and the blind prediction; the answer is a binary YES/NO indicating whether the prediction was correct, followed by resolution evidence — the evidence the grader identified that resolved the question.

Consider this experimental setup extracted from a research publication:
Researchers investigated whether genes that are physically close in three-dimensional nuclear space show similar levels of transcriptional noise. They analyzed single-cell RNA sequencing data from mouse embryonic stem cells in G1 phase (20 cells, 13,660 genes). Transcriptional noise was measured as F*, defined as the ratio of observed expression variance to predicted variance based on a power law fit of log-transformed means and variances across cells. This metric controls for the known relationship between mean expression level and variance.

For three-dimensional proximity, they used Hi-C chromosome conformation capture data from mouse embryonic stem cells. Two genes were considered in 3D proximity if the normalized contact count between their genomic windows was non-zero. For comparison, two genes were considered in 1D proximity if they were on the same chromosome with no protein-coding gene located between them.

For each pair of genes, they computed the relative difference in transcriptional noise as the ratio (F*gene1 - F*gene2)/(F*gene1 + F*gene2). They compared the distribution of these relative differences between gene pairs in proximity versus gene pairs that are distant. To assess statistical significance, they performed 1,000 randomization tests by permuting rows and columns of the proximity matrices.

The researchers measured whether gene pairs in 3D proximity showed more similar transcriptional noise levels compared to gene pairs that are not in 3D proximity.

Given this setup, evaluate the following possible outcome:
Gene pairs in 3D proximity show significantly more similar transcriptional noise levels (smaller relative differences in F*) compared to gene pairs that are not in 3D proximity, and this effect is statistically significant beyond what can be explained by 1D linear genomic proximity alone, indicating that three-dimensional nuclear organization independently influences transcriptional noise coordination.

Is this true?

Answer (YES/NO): YES